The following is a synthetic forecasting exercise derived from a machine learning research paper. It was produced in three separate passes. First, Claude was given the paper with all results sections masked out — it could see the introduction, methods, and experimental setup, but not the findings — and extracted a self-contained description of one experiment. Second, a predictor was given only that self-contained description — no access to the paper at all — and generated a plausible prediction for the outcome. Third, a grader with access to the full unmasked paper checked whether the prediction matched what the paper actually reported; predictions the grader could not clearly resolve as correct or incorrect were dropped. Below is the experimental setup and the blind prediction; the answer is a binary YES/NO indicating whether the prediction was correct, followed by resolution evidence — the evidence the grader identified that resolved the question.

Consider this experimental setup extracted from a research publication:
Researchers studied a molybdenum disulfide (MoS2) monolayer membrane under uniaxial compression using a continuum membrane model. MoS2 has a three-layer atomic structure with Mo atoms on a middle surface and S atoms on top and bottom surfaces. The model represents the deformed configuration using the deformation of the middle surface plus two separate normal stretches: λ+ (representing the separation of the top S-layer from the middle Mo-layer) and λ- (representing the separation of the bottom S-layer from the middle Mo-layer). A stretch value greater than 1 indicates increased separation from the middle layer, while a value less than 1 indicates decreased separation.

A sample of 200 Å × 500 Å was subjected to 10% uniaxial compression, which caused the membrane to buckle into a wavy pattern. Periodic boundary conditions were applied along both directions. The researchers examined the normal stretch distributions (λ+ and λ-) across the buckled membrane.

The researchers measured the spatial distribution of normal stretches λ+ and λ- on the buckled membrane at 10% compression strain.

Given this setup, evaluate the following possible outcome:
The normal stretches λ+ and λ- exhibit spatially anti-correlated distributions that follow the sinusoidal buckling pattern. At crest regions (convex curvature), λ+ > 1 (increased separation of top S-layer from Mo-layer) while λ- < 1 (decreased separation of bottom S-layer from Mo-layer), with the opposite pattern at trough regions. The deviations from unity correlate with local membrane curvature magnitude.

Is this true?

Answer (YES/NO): NO